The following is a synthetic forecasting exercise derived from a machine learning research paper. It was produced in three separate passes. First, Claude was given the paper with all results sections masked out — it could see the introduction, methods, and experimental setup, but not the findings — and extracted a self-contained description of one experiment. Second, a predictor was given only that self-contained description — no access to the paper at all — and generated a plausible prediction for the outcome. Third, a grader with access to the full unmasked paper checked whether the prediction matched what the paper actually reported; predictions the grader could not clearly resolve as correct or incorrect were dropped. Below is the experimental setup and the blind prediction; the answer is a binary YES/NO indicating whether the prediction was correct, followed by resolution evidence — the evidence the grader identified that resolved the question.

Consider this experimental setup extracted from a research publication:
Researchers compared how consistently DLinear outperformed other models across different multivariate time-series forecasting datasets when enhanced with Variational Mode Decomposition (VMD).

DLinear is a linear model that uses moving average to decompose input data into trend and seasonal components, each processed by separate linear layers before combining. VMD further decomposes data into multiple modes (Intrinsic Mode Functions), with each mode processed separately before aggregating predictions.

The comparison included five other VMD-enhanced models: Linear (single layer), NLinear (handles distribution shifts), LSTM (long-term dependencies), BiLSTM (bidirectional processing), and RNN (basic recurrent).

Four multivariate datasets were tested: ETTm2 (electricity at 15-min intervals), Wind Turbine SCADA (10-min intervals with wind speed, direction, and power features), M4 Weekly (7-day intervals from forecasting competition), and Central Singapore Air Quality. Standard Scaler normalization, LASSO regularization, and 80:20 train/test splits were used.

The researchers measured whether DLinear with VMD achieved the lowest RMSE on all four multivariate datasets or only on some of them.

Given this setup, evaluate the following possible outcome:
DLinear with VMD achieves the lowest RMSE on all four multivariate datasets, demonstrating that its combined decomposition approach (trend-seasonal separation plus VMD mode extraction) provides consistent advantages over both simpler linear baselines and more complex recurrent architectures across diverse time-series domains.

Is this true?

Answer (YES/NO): YES